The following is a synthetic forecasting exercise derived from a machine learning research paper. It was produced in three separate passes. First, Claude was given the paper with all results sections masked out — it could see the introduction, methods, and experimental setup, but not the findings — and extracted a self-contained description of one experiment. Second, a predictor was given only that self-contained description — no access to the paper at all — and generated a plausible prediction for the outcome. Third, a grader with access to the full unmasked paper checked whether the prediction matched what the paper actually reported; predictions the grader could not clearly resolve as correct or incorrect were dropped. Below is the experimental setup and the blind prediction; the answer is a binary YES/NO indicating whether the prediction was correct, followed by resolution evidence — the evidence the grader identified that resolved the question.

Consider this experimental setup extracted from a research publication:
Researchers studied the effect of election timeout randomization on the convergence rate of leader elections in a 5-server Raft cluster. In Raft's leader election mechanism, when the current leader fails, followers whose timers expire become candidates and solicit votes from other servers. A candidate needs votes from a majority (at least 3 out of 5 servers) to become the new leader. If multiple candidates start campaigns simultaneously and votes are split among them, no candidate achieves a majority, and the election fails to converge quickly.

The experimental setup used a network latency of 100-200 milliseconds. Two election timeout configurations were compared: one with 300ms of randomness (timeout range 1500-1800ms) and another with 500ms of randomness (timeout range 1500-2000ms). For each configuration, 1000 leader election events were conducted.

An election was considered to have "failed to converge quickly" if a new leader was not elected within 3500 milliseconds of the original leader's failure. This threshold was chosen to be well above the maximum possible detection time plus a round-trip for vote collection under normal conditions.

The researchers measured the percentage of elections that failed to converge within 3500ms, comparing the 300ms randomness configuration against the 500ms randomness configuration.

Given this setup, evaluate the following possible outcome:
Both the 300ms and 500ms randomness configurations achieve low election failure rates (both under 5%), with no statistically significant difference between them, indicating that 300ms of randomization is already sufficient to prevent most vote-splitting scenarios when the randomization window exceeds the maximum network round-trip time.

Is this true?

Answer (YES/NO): NO